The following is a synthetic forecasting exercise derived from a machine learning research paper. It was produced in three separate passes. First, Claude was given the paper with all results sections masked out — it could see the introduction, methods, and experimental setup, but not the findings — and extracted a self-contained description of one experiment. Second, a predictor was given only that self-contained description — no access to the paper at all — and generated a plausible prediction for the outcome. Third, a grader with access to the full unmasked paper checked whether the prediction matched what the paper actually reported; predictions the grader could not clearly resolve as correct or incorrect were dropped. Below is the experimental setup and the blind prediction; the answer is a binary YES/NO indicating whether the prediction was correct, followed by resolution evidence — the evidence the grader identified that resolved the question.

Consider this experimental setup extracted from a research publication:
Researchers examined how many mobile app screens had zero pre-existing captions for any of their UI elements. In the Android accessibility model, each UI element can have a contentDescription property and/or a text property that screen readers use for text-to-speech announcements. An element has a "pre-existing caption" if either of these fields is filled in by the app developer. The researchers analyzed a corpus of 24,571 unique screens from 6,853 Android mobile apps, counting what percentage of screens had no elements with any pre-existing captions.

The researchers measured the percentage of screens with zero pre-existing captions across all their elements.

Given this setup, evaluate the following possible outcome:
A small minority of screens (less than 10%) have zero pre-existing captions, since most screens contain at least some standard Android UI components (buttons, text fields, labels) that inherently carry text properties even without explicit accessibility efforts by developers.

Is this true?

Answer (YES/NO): NO